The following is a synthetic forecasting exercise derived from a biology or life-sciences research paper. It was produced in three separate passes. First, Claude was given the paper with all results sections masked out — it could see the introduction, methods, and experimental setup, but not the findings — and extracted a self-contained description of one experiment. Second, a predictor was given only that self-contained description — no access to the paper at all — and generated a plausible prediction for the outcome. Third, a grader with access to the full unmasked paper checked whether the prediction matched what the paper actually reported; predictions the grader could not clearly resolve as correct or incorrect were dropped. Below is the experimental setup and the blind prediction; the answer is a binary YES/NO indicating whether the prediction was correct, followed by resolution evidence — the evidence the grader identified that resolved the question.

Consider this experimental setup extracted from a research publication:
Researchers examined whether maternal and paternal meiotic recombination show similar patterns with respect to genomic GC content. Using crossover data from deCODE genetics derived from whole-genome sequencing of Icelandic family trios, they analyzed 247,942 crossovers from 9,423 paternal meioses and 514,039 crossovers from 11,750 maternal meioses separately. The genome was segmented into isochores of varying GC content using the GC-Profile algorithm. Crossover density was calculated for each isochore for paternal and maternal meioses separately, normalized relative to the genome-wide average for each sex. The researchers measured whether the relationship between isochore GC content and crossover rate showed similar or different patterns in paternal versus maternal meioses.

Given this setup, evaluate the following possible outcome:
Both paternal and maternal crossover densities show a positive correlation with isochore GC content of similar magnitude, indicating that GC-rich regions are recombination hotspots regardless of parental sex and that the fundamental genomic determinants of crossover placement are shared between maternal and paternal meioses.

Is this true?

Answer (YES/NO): NO